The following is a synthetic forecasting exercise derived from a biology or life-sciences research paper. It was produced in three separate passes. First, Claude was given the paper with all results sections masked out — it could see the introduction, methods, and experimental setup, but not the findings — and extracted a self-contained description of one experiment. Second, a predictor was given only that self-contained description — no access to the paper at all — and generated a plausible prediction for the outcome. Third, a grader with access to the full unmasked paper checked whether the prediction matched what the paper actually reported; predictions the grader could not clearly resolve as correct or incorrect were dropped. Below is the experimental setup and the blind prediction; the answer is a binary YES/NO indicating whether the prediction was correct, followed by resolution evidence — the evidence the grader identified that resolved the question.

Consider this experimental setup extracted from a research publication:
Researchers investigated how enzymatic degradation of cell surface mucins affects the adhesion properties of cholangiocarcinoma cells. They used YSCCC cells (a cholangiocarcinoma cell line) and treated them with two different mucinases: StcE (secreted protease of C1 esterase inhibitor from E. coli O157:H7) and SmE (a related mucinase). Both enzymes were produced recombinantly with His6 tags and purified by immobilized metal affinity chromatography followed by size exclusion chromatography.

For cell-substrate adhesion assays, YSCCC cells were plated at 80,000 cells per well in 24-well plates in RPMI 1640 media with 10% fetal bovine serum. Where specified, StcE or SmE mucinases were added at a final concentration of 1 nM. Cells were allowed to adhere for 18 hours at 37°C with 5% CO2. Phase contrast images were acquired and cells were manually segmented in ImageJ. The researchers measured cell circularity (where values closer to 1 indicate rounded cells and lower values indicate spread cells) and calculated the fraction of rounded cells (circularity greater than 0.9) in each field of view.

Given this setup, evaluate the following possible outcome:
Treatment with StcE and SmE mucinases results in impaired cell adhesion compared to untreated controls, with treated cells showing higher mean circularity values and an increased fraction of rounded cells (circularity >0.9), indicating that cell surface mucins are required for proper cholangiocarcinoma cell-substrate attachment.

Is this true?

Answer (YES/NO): NO